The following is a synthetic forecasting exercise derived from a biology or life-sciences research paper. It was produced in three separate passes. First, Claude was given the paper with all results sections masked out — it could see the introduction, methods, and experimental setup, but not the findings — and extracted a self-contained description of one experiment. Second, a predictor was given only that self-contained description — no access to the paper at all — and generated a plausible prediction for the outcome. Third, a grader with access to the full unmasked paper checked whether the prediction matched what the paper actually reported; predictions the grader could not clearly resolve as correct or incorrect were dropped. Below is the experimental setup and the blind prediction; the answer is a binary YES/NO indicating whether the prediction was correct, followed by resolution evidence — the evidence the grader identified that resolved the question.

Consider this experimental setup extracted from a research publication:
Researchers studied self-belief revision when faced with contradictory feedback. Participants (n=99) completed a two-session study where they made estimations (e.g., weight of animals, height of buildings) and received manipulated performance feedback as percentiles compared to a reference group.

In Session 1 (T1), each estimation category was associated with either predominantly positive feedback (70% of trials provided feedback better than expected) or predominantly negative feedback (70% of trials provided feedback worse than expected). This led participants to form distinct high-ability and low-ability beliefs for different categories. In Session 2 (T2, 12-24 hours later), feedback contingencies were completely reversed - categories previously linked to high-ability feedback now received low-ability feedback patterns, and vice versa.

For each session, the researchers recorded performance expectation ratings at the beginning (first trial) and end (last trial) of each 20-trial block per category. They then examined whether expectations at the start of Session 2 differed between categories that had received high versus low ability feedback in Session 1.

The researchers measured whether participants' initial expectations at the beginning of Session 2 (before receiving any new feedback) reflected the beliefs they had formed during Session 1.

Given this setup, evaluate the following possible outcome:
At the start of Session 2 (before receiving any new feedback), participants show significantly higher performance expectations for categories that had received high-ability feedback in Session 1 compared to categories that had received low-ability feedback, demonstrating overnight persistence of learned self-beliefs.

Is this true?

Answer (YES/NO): YES